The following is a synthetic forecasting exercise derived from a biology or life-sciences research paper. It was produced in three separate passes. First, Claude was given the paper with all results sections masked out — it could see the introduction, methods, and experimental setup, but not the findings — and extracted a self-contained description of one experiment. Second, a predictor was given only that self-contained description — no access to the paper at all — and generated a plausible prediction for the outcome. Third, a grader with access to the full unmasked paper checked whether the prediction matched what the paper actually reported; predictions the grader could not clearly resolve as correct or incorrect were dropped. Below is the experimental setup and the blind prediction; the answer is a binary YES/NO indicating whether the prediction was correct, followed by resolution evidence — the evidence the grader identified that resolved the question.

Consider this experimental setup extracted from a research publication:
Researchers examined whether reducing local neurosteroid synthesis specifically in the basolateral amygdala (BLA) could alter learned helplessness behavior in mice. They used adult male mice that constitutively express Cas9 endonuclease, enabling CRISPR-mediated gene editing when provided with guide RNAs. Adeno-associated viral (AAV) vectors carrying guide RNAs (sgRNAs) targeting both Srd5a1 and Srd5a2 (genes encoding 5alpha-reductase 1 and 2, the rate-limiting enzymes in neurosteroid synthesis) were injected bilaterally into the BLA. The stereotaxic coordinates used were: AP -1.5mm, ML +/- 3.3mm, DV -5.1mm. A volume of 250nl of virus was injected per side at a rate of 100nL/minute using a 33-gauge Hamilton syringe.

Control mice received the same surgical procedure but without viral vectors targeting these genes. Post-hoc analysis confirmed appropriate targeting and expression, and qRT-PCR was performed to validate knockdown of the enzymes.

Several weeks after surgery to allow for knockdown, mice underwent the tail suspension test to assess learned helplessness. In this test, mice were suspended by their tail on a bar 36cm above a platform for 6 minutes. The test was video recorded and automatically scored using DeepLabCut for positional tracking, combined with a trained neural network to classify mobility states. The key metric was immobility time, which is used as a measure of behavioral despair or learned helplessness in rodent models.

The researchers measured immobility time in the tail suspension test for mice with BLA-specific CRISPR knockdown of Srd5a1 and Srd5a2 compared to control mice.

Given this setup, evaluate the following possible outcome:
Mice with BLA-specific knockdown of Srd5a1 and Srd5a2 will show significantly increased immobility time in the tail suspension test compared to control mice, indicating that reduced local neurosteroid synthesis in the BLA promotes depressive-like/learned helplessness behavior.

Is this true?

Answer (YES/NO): YES